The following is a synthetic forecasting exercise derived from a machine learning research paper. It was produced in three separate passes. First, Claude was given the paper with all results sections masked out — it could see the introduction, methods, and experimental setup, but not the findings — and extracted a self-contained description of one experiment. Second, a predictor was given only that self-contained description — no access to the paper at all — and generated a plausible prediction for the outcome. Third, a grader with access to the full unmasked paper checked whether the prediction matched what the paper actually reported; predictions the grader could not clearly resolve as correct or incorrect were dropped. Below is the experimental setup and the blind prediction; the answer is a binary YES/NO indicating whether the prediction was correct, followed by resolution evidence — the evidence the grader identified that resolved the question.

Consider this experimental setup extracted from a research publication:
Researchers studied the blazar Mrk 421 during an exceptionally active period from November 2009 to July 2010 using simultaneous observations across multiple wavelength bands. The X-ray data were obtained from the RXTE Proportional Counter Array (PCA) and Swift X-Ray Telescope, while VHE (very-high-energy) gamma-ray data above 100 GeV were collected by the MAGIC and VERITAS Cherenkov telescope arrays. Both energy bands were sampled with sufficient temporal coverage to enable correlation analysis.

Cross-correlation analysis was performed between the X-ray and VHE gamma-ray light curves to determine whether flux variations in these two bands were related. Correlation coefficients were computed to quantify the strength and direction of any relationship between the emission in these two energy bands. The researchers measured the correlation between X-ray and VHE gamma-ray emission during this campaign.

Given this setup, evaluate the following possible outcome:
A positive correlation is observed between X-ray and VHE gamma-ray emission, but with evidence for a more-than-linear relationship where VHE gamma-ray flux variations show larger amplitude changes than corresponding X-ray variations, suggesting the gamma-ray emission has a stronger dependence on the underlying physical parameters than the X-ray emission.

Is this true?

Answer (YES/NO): NO